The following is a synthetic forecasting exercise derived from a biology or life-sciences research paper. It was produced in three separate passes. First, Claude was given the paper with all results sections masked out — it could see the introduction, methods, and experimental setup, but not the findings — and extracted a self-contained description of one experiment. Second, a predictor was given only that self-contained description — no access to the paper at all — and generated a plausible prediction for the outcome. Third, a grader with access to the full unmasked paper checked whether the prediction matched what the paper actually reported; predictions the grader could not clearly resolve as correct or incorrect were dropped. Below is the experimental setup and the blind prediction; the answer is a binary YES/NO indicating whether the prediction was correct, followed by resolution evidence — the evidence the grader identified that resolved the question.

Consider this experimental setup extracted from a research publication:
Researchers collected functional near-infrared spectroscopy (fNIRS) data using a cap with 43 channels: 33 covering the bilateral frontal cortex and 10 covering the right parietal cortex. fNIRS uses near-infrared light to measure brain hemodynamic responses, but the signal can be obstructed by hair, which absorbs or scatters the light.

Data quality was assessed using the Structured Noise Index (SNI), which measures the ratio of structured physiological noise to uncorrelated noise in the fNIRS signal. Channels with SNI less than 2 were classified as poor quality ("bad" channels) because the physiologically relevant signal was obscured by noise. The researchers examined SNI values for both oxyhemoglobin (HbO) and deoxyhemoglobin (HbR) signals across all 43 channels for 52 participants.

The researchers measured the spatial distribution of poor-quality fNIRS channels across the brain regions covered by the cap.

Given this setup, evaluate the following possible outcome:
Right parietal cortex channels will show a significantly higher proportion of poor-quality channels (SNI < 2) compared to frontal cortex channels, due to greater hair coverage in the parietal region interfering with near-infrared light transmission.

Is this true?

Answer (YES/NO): YES